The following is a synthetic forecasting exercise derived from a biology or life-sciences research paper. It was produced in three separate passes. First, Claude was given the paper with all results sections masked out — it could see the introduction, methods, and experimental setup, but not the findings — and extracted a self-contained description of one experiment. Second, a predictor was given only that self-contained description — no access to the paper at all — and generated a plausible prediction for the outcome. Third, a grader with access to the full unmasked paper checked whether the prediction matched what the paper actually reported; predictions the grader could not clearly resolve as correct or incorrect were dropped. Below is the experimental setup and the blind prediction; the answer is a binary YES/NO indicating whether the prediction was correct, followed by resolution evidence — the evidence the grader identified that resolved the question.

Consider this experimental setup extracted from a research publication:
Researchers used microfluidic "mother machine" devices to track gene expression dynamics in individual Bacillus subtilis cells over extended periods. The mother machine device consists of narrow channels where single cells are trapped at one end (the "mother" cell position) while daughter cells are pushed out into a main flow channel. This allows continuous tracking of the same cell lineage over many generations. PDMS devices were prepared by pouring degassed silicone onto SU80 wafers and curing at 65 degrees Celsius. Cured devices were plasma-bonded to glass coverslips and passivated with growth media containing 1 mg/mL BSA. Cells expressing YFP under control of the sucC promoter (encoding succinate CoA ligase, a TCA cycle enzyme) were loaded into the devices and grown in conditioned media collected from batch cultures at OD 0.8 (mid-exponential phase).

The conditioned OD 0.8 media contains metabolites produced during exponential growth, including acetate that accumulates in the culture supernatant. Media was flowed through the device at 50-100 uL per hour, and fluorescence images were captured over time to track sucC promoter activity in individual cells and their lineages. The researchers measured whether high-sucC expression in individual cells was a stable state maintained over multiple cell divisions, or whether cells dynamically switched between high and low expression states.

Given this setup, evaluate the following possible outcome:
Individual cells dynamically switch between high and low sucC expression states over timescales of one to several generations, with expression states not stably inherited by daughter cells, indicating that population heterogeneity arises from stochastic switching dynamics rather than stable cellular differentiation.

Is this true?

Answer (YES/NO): YES